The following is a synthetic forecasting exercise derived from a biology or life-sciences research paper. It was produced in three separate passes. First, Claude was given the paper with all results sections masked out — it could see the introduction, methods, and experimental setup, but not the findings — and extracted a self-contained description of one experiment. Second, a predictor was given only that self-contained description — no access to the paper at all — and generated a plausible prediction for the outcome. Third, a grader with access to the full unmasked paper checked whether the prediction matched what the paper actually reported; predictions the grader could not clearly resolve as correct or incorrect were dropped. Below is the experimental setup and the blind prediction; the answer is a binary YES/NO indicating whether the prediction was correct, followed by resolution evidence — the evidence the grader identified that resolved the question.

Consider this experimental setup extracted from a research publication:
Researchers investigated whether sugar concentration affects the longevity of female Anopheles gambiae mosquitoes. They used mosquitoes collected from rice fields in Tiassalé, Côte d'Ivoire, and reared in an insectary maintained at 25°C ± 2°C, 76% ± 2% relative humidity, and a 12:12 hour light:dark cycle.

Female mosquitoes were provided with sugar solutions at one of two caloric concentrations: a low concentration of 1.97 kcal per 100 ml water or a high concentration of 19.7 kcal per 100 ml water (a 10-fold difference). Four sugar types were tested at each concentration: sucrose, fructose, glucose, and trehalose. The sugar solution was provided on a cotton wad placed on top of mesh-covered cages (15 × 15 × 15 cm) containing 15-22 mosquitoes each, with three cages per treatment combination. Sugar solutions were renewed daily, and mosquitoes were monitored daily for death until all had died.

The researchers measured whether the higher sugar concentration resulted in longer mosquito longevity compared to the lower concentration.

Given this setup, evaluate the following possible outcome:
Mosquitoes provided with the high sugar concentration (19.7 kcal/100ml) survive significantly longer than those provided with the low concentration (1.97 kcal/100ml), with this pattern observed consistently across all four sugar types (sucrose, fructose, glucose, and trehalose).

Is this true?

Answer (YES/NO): NO